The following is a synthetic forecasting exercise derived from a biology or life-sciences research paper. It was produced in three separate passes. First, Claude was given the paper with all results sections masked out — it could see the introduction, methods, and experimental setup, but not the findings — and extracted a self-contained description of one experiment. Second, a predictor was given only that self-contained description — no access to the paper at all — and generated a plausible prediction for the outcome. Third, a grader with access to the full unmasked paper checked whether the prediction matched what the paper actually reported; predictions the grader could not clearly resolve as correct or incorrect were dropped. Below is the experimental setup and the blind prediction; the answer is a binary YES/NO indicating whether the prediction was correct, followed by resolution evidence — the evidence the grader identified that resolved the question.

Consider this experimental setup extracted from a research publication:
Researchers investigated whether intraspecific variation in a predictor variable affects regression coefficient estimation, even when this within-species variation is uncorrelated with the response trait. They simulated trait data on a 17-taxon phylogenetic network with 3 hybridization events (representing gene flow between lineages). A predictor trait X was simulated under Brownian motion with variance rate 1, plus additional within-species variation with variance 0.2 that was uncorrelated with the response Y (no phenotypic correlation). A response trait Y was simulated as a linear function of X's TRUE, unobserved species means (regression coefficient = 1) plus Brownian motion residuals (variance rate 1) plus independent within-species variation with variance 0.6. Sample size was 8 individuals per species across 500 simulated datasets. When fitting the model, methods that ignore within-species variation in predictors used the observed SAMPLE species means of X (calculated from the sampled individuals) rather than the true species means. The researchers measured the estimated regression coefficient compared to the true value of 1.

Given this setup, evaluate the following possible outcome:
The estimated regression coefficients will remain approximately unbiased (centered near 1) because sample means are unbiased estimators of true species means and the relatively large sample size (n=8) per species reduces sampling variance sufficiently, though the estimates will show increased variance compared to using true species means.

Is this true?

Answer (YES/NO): NO